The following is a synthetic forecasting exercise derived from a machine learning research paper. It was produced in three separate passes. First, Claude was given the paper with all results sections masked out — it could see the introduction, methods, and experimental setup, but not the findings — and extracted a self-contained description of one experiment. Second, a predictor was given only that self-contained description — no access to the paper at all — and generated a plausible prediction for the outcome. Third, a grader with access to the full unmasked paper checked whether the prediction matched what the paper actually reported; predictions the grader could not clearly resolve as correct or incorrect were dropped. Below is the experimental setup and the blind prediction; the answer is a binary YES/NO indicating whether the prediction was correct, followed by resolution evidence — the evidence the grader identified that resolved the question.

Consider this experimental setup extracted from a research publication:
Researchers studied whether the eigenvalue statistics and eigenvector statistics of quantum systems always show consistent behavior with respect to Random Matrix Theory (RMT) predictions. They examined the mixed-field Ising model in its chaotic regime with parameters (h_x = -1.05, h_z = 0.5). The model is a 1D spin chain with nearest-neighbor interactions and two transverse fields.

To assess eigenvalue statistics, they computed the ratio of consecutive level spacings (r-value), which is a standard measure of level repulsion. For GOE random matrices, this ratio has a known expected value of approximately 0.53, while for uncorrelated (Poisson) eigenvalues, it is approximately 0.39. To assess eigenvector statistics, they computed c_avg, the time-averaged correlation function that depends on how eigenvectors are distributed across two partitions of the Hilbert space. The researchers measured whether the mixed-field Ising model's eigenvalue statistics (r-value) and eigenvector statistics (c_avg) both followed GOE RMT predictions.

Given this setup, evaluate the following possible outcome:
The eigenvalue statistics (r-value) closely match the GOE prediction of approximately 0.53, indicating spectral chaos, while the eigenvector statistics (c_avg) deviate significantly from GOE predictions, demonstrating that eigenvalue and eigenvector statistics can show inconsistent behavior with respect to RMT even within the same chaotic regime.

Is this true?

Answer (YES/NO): YES